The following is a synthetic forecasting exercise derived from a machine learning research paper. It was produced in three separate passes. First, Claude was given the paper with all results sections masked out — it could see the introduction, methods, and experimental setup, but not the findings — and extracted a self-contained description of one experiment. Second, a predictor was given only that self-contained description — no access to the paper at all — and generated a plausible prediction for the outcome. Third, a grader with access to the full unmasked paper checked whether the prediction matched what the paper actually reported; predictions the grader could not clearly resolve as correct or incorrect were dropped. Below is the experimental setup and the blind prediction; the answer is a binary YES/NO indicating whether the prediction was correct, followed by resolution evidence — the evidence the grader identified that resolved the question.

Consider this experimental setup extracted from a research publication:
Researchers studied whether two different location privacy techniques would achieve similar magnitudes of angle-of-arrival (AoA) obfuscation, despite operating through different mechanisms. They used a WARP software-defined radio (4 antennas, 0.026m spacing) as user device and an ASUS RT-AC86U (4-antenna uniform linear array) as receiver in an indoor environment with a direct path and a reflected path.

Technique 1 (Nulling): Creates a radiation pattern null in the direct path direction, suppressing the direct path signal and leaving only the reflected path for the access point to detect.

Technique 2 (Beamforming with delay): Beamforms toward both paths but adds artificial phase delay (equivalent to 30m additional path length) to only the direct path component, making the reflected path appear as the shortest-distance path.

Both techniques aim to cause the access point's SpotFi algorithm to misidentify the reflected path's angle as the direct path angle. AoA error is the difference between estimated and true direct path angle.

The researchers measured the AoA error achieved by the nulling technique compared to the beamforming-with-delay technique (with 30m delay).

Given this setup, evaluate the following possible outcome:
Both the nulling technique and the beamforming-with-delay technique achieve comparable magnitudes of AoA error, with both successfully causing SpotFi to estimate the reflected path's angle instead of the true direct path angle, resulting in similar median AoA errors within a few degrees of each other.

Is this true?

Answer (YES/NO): YES